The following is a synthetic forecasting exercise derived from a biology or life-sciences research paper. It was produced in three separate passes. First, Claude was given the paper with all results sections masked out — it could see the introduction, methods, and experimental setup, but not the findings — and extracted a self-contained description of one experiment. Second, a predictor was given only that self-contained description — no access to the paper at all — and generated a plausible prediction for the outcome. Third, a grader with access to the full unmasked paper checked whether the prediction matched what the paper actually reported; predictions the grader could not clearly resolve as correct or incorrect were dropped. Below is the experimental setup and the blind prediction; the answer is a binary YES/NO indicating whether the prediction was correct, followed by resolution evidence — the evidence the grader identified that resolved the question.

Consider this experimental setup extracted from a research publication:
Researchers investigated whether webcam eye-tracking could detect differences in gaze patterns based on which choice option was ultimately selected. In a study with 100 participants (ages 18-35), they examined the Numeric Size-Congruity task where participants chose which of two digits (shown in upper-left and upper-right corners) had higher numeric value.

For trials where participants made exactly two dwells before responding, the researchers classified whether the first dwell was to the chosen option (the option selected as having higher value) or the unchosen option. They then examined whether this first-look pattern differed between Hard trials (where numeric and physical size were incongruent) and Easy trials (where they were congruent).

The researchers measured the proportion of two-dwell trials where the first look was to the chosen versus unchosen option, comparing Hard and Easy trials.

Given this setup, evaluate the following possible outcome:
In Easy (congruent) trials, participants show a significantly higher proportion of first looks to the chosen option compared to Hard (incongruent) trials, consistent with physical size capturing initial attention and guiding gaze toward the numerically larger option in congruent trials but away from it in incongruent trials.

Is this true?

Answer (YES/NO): YES